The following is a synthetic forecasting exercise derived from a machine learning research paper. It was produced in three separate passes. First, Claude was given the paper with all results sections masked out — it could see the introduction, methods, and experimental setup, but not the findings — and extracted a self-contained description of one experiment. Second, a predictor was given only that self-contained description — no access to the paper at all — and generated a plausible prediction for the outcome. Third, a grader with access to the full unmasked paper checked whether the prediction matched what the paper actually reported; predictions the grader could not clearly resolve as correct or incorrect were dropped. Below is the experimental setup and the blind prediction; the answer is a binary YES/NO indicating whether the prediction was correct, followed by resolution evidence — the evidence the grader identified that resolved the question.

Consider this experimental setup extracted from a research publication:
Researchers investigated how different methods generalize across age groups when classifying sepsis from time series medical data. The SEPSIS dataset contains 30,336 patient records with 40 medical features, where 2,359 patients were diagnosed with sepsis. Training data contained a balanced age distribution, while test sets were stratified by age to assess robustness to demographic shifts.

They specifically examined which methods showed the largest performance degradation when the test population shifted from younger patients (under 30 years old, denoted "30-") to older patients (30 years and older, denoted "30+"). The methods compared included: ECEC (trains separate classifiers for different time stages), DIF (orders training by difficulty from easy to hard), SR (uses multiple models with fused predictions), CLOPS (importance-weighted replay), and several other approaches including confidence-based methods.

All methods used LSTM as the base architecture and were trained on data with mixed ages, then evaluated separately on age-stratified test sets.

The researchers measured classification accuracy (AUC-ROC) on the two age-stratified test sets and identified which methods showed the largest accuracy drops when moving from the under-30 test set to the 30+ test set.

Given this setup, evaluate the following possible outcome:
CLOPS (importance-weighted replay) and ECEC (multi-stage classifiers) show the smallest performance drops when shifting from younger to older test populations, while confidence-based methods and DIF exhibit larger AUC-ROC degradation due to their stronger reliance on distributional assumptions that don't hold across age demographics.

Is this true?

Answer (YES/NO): NO